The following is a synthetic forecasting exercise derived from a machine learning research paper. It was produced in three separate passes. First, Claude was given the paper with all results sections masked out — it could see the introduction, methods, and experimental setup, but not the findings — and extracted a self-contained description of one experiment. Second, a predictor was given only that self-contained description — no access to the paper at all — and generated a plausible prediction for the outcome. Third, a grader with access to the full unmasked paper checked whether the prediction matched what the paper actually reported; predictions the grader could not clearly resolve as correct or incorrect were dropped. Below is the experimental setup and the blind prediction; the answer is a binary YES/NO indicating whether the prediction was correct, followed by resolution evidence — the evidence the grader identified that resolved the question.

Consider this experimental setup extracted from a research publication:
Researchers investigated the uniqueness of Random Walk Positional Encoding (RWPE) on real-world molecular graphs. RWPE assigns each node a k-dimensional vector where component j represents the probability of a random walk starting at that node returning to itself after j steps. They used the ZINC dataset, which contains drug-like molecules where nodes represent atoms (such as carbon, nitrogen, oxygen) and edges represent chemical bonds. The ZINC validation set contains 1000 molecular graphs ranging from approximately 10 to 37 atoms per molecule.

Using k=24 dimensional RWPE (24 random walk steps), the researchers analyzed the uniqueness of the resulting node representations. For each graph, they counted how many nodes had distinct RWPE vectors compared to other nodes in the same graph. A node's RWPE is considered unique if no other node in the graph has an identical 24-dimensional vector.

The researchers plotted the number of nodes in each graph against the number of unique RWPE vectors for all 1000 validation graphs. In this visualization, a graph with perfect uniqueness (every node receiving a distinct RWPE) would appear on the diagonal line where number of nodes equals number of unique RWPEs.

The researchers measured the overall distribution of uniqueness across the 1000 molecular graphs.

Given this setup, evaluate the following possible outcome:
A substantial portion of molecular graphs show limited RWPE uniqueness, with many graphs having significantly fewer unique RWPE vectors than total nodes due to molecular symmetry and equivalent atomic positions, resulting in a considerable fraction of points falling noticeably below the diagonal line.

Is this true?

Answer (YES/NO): NO